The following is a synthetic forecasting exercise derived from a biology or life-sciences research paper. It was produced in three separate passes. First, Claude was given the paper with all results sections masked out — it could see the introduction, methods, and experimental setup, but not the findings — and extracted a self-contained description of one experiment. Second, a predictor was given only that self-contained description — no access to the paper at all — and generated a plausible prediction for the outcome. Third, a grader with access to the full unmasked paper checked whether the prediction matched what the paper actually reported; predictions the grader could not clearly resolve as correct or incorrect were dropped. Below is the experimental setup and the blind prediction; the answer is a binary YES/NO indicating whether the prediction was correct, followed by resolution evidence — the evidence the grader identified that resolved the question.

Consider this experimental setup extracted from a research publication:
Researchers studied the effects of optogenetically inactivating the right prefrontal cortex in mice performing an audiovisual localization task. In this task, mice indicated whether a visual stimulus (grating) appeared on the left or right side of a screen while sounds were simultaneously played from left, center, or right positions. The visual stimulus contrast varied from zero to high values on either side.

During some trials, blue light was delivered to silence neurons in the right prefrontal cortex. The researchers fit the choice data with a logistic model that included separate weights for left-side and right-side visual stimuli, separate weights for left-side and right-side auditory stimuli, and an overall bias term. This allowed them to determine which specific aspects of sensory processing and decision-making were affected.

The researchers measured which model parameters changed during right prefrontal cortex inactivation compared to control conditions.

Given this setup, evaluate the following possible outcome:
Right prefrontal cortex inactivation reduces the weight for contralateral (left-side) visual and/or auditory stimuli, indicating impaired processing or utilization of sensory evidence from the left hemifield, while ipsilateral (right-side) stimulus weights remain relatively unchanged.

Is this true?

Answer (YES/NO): NO